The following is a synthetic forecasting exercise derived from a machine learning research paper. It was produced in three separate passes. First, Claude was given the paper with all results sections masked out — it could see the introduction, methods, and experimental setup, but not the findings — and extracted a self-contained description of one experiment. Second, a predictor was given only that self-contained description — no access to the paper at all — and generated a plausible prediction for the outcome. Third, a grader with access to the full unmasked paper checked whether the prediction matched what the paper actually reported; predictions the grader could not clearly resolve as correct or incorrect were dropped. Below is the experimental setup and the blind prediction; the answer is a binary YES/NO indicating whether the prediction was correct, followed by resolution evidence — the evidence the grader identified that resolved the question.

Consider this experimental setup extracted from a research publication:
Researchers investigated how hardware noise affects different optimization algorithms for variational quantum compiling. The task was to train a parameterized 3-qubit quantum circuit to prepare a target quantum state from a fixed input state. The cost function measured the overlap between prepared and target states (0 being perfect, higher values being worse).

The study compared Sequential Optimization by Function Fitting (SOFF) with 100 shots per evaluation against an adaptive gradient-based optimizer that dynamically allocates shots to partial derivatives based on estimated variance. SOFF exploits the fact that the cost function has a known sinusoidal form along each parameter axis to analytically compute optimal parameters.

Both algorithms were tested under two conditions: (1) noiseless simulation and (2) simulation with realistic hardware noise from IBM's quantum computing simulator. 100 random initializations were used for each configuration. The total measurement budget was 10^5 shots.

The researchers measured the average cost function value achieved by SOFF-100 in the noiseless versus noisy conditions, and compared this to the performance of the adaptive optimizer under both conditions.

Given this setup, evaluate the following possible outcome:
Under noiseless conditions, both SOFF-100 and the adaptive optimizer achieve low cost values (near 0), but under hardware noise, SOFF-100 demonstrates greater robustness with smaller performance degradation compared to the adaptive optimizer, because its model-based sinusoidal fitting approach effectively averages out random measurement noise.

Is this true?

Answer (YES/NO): NO